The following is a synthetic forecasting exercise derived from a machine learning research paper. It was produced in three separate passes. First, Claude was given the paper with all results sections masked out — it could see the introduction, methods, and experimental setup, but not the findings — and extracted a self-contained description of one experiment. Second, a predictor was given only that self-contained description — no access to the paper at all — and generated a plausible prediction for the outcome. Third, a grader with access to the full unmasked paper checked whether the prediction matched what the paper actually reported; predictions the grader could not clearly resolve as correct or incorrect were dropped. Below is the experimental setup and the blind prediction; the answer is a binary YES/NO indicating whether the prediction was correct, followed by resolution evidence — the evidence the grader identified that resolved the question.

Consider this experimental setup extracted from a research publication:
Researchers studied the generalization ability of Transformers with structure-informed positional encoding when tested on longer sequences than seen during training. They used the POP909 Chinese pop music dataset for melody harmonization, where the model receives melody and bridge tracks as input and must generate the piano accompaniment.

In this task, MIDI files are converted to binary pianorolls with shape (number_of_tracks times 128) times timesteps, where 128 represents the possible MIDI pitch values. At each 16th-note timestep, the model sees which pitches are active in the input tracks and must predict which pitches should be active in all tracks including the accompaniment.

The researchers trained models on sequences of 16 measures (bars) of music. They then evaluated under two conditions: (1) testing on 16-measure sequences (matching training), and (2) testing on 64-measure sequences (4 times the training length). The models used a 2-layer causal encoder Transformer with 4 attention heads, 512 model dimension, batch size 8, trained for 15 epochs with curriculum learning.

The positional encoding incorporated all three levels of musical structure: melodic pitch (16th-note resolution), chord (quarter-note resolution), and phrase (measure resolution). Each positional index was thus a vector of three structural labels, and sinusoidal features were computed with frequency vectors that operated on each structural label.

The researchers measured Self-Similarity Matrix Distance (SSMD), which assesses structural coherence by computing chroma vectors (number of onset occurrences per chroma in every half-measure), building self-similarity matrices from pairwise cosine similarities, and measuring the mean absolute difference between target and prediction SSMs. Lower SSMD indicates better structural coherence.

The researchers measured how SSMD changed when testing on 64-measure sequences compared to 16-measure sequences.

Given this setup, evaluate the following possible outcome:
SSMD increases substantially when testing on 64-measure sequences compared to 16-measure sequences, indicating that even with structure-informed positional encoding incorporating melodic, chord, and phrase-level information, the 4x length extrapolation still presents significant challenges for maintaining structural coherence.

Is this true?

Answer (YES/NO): NO